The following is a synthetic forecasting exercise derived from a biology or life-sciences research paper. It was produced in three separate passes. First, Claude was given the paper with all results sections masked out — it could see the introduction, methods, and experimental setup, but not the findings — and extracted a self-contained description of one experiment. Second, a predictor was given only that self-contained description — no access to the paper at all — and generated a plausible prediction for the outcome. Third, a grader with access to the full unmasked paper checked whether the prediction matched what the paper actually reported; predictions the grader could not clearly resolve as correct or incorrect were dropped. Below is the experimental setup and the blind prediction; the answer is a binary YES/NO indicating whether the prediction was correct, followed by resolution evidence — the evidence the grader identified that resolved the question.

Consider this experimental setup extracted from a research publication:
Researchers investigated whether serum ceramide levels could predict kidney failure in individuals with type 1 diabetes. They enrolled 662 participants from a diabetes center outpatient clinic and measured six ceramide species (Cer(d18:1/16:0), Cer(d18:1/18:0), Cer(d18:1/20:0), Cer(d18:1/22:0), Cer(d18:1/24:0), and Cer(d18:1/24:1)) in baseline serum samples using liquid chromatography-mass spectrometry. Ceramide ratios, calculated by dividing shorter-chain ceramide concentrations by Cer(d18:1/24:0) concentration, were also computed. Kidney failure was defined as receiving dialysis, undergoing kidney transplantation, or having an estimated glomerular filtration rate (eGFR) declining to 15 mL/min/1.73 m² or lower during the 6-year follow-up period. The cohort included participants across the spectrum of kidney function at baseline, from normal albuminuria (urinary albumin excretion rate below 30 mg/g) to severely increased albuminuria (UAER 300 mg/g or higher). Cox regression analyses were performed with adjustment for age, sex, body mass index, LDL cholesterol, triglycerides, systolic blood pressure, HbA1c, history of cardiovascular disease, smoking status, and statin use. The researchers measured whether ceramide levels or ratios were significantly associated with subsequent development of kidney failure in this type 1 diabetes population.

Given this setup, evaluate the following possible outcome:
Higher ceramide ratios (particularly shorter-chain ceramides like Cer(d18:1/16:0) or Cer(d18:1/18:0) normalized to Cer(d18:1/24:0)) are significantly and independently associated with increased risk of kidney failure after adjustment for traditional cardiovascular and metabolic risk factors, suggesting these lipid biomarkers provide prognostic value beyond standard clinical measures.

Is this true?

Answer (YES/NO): YES